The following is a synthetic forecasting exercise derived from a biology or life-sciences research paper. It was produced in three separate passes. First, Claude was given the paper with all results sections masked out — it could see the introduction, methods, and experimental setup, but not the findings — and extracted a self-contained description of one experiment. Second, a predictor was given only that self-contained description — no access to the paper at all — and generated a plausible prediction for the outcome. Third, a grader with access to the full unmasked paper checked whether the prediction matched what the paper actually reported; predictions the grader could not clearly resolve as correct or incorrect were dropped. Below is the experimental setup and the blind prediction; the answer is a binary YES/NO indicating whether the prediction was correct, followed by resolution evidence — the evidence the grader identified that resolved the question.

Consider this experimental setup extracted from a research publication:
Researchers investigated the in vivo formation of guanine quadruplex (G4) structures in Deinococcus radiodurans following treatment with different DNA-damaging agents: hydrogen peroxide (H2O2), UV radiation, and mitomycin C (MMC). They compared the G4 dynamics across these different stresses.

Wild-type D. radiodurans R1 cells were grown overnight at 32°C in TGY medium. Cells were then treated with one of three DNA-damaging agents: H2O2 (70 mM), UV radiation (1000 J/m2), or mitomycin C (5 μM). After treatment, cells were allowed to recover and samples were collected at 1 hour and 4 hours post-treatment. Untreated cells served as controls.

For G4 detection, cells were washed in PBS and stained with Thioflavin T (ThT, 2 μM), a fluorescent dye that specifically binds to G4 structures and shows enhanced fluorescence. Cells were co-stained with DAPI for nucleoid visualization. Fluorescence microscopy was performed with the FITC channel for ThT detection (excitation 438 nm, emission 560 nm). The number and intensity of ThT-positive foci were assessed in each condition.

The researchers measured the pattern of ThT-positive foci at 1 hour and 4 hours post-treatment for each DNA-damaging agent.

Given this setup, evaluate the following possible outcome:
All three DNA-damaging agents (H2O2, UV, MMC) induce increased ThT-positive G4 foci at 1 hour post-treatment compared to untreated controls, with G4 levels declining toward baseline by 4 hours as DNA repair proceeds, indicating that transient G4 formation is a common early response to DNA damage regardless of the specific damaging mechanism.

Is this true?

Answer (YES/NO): NO